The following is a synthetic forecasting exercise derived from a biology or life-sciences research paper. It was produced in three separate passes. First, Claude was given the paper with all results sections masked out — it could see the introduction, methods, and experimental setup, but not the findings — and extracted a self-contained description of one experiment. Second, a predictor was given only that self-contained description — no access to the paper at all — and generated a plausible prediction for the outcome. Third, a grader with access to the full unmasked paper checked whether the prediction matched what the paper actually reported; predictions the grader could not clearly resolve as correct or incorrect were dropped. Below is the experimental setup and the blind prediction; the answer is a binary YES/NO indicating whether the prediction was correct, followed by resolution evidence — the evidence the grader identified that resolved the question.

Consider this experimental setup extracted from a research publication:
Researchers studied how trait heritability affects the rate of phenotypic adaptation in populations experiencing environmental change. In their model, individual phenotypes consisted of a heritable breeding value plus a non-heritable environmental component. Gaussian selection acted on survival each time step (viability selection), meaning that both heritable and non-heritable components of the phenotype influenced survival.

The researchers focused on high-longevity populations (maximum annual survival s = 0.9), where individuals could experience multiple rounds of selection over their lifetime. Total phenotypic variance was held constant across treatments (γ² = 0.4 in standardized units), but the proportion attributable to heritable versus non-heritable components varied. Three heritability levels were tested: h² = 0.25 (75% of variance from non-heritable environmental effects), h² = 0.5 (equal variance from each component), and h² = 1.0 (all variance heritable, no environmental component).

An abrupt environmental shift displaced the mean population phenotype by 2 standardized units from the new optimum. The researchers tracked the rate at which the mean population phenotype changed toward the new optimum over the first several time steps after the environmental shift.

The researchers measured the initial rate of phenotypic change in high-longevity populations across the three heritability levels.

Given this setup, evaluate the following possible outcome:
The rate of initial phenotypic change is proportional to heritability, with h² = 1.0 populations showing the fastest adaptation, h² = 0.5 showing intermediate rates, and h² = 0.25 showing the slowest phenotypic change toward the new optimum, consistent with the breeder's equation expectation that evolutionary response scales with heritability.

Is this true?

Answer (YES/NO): NO